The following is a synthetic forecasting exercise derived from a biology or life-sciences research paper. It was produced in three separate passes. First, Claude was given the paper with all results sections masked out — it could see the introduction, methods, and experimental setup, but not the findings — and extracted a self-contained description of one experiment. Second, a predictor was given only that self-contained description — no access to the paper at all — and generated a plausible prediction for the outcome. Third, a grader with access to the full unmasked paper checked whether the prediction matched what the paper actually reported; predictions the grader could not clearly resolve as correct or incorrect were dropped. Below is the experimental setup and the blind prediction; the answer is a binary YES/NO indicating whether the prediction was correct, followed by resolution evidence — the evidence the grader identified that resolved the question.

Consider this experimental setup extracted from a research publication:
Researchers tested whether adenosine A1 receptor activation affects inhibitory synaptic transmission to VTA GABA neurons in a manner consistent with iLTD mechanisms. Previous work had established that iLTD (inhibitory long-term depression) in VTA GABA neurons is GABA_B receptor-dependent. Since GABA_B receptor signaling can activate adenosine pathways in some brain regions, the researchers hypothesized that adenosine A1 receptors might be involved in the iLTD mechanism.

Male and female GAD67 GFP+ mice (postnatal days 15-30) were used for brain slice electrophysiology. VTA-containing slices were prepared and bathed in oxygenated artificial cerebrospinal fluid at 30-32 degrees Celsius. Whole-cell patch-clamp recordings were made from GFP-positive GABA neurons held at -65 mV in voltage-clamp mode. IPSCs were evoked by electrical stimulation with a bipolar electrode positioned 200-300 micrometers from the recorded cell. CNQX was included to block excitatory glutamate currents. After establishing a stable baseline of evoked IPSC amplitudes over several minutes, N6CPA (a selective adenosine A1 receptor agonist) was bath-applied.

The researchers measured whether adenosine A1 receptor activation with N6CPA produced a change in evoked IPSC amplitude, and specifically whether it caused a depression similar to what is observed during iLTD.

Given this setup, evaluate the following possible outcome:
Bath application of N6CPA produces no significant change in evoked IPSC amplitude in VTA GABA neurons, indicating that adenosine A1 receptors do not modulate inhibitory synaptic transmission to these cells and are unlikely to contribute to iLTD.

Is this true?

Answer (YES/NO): NO